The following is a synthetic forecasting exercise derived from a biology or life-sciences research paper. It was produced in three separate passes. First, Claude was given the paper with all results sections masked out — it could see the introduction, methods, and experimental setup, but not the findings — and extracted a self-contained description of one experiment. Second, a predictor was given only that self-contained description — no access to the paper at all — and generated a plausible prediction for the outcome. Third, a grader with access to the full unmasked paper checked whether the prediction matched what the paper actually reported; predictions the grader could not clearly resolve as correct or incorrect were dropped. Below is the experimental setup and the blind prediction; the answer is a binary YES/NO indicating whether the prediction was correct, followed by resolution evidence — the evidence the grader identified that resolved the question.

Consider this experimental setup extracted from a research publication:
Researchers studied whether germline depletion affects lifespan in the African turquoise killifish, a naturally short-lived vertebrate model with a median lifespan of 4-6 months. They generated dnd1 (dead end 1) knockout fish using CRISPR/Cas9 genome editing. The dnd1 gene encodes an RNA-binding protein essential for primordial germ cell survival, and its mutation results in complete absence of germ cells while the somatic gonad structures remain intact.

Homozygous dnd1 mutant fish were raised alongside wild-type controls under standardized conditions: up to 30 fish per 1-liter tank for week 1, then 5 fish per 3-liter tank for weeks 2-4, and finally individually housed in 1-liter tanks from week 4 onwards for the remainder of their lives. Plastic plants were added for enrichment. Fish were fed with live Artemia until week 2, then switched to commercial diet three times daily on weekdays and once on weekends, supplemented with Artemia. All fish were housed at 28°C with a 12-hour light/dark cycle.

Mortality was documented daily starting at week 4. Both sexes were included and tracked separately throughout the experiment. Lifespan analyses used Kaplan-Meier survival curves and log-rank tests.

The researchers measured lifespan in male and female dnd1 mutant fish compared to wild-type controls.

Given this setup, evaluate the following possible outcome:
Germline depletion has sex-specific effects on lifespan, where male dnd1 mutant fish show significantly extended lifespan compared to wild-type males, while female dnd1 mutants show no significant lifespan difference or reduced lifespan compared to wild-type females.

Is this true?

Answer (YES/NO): YES